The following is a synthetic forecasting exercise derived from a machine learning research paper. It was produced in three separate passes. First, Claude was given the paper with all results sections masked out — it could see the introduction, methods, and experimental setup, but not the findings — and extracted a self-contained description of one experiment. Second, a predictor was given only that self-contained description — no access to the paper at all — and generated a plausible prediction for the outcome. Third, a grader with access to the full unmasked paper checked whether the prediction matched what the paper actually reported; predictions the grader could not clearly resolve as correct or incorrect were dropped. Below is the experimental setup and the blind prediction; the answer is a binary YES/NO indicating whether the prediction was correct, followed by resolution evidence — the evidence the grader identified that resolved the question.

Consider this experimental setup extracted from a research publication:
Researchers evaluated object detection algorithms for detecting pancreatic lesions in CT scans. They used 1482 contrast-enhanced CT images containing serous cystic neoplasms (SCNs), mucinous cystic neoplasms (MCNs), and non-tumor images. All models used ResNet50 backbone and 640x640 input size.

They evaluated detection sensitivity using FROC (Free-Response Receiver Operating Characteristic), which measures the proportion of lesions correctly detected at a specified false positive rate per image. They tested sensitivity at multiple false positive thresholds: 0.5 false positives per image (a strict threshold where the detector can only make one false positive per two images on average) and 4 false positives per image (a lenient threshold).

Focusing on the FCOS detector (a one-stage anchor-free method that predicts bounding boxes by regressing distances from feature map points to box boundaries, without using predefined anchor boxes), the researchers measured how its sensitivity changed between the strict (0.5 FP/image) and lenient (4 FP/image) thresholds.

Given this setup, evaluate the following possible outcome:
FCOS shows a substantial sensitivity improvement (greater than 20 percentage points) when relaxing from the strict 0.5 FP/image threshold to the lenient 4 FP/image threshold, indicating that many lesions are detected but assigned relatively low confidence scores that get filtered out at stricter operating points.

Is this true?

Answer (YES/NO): NO